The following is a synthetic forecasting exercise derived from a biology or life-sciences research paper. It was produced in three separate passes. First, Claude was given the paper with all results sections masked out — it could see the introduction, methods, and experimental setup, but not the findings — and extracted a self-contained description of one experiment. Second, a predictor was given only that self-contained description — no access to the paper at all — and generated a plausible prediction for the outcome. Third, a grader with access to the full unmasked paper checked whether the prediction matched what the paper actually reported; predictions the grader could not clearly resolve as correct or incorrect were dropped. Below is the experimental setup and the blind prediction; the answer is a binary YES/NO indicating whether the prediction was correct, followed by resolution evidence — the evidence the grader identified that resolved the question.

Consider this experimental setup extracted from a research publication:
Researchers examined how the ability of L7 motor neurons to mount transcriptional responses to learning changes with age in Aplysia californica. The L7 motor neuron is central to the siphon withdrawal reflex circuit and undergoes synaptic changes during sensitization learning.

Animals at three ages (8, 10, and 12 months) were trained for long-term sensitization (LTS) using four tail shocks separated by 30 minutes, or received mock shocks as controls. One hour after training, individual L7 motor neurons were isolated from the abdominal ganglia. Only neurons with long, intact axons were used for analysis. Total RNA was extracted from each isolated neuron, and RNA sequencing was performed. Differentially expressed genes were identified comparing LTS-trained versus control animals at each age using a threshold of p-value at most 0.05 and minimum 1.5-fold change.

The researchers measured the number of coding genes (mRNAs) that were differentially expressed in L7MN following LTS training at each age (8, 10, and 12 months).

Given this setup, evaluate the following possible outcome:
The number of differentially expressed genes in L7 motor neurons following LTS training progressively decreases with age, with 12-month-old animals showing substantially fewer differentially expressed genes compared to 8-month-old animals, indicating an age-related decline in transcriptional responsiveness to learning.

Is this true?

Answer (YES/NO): NO